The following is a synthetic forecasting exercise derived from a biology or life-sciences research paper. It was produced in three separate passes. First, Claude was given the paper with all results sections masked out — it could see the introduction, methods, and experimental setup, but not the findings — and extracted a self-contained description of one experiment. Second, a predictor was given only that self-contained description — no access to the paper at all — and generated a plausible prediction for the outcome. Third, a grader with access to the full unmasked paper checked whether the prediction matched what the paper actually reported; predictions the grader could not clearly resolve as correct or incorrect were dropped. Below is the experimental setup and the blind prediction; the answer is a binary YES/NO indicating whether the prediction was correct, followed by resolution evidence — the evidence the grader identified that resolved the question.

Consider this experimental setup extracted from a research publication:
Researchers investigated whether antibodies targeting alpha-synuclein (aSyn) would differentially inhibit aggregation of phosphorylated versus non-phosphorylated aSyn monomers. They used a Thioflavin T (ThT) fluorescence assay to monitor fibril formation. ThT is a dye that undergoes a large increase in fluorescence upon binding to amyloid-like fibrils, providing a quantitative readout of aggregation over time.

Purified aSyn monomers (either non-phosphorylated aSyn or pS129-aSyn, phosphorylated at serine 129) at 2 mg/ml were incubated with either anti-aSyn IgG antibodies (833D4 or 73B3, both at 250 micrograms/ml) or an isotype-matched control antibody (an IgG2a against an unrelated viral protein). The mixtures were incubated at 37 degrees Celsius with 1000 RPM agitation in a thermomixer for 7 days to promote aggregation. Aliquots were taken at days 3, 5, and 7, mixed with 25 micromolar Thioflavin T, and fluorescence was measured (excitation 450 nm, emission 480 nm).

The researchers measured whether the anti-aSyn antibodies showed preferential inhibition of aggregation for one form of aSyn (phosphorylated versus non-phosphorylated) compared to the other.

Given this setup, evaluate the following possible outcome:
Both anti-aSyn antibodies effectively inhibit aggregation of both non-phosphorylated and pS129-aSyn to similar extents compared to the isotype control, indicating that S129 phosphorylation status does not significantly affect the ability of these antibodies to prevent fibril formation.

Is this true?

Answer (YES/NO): NO